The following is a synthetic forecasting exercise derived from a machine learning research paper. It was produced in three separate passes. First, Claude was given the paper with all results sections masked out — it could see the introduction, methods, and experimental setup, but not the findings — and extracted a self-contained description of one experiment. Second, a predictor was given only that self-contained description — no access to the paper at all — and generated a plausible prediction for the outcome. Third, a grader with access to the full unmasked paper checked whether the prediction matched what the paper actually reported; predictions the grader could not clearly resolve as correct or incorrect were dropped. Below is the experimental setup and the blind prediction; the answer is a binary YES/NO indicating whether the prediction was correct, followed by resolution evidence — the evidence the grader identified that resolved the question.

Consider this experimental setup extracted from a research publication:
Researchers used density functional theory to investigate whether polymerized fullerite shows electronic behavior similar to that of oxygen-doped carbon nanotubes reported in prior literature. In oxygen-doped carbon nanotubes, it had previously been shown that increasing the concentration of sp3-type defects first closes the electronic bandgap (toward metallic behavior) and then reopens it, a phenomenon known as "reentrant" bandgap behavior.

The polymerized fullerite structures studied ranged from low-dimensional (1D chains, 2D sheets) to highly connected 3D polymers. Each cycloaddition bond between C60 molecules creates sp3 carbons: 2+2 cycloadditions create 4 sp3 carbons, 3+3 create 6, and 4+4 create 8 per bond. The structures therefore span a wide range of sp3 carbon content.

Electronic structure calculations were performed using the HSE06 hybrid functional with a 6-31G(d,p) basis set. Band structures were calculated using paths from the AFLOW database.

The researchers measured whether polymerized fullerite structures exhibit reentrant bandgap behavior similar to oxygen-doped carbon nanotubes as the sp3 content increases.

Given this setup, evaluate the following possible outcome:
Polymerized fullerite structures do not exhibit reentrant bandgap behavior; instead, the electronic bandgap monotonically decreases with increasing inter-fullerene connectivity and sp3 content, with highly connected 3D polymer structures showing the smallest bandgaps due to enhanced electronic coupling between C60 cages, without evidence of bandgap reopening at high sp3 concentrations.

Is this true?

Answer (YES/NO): NO